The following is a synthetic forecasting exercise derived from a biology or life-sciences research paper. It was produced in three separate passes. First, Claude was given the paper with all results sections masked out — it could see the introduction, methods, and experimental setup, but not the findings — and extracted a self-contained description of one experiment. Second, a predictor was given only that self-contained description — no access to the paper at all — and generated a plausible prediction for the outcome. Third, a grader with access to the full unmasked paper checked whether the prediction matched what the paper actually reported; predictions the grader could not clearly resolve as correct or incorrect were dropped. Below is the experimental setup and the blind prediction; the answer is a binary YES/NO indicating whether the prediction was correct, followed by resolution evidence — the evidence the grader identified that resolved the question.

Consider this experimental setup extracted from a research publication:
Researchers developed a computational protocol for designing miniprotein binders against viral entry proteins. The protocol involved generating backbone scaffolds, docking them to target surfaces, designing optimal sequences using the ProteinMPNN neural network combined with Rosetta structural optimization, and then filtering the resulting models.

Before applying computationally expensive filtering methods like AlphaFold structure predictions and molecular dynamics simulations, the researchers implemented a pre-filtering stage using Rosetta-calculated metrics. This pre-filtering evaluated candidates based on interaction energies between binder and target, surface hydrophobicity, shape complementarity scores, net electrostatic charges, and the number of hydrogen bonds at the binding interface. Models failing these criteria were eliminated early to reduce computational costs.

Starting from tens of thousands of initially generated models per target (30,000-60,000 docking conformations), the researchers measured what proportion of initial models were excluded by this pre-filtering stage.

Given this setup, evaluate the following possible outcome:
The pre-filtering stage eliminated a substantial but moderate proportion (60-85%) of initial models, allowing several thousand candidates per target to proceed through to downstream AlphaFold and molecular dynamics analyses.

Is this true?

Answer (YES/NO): NO